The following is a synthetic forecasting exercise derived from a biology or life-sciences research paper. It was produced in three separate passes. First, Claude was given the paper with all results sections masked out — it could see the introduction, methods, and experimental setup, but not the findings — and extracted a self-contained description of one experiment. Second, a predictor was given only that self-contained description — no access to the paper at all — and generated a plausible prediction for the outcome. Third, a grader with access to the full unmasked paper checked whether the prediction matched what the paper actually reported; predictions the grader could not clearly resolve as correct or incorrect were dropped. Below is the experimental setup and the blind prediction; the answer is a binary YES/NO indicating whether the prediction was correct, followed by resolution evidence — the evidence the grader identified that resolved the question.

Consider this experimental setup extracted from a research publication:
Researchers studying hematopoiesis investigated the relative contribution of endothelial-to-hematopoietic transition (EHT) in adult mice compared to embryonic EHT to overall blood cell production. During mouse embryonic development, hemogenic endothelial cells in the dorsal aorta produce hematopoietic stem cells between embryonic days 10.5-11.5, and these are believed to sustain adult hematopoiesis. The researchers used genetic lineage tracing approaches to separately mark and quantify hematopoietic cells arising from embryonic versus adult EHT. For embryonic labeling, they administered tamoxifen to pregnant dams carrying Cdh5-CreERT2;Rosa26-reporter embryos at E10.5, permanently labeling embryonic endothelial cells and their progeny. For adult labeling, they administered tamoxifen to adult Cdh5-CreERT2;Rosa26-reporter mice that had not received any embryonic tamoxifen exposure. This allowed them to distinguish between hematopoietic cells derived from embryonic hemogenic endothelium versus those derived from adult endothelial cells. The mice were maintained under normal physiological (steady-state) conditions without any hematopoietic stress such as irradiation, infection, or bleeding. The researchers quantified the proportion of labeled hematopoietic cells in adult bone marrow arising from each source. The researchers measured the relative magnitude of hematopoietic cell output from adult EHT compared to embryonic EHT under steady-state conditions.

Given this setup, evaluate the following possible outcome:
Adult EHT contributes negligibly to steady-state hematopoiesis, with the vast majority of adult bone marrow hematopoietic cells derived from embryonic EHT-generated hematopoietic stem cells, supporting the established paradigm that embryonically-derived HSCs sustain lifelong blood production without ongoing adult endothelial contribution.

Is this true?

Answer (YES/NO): NO